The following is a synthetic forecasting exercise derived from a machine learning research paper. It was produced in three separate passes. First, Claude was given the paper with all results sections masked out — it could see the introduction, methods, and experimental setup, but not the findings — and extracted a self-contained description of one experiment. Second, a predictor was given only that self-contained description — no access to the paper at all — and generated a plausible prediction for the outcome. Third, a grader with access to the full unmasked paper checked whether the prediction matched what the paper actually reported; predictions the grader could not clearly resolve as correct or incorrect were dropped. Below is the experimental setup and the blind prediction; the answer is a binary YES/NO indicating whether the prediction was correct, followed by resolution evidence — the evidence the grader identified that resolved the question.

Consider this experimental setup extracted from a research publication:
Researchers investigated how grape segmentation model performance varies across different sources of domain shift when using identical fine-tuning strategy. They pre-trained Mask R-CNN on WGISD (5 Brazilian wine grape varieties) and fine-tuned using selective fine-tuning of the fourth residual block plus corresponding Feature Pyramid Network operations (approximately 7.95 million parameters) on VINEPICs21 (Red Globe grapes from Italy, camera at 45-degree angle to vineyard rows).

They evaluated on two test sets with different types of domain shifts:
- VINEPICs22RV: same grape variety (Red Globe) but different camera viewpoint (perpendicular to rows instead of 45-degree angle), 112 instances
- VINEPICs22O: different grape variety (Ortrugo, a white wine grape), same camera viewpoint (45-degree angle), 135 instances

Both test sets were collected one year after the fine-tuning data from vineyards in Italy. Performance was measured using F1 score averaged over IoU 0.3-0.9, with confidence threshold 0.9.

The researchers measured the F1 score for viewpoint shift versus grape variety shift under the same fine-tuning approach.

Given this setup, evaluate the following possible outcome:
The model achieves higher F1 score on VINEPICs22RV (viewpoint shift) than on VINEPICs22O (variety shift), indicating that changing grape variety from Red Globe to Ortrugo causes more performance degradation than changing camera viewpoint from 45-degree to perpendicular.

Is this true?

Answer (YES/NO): YES